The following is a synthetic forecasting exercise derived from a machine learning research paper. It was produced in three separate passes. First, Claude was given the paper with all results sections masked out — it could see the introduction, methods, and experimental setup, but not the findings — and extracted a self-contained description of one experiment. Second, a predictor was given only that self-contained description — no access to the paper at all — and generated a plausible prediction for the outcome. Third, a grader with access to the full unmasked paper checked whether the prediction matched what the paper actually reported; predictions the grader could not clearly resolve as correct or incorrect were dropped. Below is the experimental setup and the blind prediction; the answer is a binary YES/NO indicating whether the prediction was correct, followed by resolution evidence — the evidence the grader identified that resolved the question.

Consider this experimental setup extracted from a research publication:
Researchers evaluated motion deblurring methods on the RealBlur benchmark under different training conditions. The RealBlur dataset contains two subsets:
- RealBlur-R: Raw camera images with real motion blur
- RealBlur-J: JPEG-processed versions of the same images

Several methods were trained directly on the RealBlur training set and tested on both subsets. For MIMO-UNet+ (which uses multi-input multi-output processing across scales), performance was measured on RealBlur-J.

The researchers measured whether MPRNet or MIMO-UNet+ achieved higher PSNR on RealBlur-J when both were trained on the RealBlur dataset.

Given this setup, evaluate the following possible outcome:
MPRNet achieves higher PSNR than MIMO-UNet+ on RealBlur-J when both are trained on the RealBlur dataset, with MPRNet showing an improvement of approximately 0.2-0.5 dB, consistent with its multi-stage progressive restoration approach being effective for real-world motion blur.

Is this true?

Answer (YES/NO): NO